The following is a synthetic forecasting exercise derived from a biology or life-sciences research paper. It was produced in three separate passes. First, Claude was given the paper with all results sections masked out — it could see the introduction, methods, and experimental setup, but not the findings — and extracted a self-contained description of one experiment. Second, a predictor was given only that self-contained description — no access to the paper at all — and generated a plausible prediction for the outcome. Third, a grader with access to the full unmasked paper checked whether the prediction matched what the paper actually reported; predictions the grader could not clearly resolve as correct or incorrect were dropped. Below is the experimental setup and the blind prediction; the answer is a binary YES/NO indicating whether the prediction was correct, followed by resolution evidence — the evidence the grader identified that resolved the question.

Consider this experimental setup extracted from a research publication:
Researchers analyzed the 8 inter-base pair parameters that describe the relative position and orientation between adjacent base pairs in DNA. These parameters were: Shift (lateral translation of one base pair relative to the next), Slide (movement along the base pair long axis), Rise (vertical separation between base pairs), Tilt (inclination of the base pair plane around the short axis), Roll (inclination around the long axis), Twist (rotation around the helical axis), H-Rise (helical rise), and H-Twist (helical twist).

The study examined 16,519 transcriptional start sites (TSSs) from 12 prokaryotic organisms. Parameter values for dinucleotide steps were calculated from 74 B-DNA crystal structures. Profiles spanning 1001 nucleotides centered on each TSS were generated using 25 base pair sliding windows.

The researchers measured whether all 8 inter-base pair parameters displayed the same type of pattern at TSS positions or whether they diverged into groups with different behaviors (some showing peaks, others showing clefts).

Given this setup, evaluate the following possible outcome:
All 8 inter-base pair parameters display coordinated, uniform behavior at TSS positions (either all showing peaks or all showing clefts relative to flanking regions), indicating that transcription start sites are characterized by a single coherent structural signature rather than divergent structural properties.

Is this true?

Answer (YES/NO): NO